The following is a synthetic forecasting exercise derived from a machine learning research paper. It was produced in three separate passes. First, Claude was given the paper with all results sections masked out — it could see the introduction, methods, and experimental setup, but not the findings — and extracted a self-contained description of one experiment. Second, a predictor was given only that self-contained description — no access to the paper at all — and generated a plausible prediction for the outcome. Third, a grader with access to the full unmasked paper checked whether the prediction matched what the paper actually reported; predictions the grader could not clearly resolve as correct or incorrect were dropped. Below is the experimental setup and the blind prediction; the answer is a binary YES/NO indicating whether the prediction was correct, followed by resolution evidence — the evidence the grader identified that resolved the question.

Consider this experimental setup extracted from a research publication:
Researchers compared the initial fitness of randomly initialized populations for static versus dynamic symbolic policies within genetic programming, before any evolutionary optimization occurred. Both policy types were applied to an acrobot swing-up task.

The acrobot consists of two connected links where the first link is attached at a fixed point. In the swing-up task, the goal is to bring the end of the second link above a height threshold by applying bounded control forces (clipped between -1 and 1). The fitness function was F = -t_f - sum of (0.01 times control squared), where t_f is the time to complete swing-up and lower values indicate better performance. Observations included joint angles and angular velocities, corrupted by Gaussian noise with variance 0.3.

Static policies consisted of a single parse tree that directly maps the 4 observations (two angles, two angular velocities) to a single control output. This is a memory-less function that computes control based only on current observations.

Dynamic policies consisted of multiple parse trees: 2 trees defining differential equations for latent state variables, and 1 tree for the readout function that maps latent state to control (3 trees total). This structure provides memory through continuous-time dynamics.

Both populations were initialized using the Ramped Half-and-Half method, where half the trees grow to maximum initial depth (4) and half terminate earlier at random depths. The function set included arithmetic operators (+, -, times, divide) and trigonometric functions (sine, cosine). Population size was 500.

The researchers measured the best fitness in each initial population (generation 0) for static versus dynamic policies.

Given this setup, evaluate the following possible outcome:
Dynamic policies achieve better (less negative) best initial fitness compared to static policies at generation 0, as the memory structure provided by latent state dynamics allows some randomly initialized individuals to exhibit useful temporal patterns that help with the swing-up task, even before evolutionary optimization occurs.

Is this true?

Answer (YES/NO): NO